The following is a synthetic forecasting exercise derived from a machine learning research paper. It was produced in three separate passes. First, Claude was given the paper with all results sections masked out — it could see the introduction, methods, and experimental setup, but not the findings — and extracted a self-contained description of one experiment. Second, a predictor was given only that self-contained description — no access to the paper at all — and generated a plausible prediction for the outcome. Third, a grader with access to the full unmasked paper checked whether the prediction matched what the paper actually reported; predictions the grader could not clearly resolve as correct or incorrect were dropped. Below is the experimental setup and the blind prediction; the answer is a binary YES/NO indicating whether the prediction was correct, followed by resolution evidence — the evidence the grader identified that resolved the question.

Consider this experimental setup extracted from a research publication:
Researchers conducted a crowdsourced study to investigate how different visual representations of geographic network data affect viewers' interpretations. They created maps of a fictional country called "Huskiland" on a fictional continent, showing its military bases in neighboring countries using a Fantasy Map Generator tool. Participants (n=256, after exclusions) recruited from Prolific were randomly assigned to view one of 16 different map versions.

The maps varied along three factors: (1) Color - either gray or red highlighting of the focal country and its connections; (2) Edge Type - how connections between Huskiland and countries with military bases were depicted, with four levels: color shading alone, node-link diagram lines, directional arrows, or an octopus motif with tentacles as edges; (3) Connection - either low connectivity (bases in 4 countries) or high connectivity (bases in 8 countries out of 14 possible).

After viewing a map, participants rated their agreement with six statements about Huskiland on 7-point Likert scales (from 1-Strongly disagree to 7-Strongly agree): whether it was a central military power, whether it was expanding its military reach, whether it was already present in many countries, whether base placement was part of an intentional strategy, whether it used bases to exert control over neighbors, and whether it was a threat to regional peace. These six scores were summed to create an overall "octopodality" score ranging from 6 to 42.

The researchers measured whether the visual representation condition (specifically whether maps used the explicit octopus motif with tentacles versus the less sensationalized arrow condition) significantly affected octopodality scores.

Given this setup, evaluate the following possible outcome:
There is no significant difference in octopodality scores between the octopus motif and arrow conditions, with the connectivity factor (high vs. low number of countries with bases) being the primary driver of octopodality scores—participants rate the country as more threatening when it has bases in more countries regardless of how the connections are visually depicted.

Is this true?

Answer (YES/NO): YES